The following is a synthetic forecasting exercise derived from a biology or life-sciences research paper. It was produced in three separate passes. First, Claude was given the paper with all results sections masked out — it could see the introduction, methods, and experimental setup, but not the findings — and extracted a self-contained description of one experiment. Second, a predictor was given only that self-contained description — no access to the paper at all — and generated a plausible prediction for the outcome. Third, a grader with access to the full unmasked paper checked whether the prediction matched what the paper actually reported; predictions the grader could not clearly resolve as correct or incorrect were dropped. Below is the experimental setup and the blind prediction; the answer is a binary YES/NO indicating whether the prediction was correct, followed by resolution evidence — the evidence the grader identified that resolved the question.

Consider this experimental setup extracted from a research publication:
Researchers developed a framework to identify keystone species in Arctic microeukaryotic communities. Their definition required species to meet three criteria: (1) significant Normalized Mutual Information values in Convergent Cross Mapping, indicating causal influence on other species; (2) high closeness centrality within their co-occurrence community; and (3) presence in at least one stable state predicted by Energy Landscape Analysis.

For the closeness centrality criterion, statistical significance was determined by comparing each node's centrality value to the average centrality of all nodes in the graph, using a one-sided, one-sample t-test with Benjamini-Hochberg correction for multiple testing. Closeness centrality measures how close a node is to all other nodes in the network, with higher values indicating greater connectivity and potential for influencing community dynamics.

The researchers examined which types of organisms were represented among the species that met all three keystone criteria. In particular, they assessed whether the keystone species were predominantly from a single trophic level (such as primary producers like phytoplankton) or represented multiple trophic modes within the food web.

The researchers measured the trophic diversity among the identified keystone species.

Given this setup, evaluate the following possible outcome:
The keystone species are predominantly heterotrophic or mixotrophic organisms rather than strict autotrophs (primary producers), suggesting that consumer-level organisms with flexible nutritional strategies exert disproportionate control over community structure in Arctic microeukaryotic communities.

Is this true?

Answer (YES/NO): NO